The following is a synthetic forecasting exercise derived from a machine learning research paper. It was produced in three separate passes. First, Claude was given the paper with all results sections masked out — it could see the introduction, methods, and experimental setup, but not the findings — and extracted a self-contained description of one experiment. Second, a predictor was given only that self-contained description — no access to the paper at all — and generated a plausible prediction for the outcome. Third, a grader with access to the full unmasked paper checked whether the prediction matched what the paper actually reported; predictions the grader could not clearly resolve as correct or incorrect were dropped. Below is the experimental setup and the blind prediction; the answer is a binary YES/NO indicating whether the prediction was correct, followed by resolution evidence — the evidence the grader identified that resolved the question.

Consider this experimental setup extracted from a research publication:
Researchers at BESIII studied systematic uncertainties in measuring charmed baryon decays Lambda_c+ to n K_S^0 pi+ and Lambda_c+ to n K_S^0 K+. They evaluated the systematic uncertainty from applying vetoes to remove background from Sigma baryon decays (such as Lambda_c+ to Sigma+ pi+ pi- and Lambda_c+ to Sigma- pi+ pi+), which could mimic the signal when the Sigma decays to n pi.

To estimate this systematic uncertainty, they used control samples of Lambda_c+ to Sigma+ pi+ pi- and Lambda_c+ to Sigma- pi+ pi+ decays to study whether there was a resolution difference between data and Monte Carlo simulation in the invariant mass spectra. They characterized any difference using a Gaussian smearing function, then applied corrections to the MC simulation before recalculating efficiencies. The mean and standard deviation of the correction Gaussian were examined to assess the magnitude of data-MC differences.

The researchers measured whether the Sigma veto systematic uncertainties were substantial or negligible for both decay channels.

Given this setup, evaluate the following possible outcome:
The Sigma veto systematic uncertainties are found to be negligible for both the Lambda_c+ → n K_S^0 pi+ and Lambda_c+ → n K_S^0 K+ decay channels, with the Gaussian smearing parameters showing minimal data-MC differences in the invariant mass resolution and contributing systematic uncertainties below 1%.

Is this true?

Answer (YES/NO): YES